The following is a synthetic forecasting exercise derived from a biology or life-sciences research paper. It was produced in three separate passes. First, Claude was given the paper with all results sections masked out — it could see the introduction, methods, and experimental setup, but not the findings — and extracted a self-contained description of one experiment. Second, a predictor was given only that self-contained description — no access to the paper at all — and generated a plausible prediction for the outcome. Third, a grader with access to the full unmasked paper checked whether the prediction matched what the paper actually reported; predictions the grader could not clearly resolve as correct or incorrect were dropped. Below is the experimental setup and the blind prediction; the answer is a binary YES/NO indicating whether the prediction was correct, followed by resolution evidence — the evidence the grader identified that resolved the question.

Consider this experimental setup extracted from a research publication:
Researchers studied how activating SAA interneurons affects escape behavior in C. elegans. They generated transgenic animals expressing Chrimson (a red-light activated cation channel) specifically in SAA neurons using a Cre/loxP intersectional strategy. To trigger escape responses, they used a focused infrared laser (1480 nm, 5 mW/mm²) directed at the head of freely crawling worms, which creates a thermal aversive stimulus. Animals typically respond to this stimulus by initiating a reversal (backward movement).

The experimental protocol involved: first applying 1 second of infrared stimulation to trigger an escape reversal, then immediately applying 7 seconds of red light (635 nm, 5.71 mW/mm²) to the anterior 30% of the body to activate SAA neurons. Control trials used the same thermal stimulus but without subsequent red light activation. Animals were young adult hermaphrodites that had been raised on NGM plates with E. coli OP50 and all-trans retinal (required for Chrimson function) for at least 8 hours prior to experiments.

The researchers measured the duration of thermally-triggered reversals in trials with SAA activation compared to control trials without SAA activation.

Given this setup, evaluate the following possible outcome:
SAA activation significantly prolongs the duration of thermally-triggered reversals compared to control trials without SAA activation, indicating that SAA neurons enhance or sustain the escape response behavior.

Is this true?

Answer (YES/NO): NO